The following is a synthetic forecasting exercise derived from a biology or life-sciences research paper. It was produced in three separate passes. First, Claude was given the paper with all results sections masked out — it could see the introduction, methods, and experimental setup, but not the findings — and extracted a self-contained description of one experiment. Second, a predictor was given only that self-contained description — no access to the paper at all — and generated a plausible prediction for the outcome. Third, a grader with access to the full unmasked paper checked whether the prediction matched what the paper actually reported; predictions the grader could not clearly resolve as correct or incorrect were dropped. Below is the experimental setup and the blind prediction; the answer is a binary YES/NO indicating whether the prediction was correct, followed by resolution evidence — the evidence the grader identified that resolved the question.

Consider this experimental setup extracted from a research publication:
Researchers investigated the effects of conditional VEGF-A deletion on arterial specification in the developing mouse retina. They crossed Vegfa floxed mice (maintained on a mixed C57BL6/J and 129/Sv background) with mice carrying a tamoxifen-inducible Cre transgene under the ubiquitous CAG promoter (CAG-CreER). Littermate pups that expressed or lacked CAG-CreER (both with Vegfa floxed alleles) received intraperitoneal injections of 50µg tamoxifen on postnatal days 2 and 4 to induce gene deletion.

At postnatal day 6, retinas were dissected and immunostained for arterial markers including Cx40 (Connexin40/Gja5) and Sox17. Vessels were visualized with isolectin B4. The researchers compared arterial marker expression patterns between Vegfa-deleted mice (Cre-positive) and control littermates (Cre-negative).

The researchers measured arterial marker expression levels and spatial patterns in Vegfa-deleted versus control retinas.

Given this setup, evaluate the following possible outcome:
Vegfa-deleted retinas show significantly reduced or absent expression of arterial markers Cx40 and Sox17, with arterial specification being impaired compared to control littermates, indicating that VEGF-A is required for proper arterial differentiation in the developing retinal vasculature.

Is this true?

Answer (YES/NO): NO